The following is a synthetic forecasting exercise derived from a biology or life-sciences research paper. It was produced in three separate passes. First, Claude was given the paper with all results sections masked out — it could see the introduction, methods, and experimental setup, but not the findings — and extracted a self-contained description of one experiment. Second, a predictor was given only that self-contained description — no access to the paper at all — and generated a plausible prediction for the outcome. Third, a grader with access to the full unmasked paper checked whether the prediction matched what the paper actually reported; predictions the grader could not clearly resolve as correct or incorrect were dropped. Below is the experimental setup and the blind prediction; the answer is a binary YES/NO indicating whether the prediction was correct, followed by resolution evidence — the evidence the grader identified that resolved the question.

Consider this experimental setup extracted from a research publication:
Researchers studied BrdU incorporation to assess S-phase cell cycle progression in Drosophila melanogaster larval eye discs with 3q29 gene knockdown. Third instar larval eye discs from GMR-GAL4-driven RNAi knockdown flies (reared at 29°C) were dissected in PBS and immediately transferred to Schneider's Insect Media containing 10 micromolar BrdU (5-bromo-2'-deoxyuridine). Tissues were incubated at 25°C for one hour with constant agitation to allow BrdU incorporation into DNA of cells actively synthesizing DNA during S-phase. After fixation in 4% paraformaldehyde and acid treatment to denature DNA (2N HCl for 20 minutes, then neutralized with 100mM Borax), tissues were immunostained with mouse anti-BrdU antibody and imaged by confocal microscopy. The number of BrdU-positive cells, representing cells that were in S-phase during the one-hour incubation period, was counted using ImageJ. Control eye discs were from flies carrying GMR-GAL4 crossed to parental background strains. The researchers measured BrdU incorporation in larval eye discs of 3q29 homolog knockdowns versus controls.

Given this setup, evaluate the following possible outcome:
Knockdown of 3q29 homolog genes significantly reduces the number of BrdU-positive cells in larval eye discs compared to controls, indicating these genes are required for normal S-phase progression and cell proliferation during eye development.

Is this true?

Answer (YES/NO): NO